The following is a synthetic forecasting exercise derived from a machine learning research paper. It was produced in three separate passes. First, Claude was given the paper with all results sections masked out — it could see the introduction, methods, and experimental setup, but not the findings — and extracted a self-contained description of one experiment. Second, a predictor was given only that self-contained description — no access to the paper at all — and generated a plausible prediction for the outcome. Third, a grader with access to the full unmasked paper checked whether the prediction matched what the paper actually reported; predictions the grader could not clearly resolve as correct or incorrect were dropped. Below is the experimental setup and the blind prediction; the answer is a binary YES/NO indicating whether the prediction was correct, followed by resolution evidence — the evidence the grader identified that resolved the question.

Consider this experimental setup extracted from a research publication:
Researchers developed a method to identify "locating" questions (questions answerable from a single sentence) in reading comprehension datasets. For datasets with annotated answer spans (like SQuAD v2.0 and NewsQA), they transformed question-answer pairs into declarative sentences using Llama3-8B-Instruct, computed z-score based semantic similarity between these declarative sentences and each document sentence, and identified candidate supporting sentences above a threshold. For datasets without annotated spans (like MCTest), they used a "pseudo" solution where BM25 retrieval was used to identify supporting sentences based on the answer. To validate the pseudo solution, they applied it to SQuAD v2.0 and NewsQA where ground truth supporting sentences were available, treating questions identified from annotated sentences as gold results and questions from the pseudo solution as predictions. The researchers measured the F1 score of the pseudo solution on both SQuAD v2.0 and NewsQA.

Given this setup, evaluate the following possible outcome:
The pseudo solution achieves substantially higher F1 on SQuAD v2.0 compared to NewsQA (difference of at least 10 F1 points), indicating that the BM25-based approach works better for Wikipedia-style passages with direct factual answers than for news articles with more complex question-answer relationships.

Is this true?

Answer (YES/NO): NO